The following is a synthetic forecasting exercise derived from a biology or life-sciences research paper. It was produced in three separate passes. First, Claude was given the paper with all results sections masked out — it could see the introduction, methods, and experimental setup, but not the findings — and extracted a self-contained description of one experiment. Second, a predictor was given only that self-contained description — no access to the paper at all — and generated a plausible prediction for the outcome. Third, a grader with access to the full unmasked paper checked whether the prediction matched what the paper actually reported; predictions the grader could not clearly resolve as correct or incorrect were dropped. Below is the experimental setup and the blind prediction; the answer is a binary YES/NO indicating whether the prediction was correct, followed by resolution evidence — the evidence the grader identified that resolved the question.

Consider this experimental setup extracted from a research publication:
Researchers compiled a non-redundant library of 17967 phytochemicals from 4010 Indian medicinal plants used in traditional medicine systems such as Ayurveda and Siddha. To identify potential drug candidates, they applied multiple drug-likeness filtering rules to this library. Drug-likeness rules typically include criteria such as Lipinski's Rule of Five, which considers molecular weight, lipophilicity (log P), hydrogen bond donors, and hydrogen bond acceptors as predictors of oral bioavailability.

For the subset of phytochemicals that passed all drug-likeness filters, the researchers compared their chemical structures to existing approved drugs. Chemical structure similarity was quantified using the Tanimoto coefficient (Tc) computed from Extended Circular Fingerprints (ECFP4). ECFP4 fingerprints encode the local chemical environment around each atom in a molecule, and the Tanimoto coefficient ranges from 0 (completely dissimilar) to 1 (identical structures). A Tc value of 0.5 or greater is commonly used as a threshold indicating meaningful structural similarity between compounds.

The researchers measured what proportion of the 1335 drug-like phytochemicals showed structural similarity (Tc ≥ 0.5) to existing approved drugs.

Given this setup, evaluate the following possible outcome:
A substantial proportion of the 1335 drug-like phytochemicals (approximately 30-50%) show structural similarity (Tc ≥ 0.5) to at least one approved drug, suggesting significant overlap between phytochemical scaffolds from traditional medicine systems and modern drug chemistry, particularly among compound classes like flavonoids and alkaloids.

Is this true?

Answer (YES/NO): NO